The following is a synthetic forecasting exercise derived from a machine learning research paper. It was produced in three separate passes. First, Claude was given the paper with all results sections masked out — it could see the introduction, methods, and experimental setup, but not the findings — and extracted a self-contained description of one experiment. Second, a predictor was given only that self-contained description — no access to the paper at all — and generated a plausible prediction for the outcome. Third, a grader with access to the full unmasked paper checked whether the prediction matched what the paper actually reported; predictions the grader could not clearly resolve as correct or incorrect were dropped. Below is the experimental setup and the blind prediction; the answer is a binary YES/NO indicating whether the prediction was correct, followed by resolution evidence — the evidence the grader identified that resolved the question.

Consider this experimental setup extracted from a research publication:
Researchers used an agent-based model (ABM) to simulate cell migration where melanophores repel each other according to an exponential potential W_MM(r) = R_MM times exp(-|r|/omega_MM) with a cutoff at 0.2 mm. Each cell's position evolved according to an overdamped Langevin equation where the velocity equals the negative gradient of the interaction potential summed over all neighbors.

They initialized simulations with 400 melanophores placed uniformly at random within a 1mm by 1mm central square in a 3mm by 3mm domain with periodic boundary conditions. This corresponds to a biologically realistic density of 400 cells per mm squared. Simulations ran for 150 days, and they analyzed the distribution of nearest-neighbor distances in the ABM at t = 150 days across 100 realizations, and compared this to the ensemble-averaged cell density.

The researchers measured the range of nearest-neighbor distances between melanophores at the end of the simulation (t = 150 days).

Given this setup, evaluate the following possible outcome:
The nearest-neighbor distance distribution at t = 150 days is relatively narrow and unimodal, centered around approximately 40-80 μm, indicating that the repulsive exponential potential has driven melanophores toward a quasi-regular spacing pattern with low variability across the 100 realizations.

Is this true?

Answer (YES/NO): NO